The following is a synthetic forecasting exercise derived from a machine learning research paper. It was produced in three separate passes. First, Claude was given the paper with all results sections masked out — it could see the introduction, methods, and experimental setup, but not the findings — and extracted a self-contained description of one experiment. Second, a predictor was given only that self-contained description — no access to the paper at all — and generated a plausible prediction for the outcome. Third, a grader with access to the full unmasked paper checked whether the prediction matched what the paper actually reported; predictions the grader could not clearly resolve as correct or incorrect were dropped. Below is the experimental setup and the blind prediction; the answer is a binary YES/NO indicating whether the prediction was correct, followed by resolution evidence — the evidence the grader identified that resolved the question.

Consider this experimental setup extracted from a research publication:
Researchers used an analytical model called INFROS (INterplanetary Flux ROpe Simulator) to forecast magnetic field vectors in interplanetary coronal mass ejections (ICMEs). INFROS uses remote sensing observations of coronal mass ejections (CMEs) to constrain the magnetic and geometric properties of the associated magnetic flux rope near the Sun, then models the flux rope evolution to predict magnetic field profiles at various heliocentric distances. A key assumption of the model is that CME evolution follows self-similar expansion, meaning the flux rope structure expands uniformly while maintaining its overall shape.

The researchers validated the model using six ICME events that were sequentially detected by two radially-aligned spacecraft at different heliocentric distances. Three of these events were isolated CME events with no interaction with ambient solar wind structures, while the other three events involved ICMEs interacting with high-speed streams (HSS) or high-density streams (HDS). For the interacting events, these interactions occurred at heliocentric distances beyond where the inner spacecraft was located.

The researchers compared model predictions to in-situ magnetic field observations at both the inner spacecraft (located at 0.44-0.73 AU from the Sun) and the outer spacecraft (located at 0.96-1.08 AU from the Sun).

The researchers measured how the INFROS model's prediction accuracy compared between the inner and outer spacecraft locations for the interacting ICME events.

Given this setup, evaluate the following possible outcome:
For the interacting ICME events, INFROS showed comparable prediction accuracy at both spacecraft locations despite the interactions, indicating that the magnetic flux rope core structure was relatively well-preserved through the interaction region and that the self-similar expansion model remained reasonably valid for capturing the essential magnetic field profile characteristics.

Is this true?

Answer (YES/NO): NO